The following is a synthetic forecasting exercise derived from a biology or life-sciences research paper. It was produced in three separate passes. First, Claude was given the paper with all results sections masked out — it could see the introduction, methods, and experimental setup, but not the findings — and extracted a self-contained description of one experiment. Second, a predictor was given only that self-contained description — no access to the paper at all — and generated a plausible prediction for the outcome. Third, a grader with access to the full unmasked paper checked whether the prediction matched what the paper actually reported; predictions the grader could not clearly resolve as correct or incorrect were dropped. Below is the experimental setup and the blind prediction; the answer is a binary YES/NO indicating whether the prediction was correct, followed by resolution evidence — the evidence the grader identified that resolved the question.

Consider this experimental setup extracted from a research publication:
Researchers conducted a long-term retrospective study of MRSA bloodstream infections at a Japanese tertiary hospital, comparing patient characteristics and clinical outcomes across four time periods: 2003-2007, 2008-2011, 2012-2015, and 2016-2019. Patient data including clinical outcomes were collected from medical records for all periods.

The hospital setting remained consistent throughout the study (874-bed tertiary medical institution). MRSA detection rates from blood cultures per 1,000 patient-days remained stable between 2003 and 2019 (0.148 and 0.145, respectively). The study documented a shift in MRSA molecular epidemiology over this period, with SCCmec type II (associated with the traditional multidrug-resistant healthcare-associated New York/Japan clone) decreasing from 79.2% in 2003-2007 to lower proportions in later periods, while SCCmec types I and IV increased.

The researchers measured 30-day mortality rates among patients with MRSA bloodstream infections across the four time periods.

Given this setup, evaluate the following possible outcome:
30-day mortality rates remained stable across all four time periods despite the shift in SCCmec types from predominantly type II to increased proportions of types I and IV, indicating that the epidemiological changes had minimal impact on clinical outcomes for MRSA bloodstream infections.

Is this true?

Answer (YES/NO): NO